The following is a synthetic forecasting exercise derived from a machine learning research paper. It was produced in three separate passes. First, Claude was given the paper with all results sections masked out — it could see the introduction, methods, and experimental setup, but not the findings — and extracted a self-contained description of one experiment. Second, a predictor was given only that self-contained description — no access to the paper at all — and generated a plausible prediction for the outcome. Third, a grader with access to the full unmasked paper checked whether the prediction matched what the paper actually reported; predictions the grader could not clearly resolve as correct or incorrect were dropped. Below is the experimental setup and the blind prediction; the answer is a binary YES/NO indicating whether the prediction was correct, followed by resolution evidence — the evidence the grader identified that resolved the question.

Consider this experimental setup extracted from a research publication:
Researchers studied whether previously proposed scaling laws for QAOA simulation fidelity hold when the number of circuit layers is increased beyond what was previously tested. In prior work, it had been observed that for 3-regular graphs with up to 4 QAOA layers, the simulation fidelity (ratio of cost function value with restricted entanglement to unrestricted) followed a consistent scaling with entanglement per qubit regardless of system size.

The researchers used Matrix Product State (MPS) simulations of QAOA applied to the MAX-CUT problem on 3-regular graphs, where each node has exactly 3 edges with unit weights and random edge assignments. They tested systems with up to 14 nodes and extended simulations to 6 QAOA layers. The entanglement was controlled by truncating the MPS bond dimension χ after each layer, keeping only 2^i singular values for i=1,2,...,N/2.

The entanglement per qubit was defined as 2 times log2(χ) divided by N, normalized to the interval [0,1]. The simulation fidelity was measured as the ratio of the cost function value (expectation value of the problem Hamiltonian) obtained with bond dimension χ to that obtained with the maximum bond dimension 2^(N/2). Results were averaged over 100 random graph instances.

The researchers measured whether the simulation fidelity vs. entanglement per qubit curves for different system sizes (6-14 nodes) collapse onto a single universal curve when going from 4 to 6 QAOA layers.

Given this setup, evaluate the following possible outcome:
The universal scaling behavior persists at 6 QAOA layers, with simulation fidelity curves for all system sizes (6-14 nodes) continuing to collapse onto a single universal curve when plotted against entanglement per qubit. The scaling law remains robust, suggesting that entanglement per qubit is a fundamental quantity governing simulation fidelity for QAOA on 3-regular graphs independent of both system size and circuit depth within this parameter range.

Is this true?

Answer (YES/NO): NO